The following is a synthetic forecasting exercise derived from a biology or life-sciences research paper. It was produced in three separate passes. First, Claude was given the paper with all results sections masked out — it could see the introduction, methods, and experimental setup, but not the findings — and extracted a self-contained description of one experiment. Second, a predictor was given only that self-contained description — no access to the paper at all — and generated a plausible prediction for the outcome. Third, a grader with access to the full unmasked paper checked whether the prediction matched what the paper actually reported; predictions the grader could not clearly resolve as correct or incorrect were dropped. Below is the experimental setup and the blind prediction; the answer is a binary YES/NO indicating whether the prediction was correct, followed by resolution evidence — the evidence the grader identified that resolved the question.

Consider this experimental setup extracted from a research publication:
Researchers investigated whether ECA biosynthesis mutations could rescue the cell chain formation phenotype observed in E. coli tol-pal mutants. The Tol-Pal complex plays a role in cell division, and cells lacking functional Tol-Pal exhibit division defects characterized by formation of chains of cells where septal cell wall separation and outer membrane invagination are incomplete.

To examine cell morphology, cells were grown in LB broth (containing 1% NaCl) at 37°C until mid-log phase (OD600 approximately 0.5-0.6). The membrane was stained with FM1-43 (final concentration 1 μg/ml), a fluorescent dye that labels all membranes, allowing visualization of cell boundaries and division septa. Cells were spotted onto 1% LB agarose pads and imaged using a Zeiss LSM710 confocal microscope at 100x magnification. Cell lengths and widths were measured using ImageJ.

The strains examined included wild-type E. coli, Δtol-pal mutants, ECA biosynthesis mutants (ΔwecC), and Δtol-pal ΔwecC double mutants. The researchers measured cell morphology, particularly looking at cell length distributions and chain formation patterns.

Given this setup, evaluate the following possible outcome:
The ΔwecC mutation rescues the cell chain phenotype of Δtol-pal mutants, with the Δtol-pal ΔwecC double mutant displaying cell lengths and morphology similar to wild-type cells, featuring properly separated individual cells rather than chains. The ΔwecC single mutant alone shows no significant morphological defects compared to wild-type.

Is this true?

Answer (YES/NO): NO